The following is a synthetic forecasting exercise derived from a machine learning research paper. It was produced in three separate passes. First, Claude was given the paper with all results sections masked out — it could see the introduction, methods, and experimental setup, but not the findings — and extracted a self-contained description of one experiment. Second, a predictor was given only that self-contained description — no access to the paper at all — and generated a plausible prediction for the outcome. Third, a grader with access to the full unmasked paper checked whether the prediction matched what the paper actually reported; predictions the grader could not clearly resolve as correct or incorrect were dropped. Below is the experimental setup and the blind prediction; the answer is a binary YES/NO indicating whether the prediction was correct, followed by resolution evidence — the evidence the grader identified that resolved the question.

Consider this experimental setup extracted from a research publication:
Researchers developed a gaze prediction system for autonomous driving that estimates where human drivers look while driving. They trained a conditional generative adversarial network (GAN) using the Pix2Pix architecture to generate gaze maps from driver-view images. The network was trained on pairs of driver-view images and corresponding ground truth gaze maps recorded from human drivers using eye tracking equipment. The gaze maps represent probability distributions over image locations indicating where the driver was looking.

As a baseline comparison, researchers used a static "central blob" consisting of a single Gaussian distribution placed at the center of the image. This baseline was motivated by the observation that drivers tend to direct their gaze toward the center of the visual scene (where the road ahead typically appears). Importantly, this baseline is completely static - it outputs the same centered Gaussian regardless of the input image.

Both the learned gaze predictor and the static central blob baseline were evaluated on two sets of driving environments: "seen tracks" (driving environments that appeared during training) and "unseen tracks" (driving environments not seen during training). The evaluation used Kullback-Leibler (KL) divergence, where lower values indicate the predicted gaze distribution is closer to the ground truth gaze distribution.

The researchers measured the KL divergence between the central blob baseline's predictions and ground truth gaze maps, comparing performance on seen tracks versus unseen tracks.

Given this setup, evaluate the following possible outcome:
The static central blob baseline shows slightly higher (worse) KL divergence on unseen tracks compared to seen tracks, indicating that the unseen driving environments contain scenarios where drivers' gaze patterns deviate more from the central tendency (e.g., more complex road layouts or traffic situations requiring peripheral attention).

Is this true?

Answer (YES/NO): NO